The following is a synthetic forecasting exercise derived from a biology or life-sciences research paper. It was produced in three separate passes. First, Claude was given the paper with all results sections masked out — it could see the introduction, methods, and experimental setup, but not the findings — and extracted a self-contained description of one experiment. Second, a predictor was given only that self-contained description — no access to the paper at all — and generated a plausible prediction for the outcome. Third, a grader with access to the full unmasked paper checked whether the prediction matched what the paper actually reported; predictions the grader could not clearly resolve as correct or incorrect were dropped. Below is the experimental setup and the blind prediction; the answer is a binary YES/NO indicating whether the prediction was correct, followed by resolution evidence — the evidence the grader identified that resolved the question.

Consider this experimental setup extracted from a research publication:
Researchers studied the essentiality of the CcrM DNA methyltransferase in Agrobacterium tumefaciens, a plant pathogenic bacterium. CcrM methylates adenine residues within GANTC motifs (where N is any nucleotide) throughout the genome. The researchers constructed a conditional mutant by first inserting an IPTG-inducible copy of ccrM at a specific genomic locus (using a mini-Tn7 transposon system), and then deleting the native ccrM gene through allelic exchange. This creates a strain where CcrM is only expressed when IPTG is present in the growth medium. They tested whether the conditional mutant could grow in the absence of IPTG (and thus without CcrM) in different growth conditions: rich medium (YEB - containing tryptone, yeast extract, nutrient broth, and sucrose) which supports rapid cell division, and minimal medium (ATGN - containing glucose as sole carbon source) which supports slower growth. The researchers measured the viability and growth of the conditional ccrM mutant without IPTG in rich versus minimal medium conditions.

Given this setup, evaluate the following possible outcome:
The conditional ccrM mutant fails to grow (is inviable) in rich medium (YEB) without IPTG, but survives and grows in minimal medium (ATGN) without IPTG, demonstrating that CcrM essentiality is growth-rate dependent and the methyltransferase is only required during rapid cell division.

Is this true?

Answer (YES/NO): YES